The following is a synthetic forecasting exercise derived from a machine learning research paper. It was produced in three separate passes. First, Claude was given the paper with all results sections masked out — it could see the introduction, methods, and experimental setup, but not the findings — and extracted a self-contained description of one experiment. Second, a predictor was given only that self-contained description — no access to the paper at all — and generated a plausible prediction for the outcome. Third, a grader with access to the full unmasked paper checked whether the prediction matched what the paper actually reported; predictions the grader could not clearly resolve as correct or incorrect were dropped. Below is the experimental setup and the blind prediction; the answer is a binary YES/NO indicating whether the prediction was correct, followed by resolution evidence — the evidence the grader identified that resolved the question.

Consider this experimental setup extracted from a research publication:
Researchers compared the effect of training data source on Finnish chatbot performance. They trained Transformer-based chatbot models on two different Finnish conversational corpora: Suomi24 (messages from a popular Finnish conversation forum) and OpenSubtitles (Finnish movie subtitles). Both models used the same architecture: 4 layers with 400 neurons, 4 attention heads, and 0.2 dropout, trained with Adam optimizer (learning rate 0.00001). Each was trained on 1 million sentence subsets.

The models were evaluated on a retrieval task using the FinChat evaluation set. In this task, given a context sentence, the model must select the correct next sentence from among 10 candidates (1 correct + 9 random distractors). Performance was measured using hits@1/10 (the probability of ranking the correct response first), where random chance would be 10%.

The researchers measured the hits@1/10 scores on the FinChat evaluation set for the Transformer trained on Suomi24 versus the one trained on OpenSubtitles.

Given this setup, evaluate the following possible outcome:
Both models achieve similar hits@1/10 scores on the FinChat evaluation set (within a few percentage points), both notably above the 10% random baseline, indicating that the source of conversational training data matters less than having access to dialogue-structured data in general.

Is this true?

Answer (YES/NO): NO